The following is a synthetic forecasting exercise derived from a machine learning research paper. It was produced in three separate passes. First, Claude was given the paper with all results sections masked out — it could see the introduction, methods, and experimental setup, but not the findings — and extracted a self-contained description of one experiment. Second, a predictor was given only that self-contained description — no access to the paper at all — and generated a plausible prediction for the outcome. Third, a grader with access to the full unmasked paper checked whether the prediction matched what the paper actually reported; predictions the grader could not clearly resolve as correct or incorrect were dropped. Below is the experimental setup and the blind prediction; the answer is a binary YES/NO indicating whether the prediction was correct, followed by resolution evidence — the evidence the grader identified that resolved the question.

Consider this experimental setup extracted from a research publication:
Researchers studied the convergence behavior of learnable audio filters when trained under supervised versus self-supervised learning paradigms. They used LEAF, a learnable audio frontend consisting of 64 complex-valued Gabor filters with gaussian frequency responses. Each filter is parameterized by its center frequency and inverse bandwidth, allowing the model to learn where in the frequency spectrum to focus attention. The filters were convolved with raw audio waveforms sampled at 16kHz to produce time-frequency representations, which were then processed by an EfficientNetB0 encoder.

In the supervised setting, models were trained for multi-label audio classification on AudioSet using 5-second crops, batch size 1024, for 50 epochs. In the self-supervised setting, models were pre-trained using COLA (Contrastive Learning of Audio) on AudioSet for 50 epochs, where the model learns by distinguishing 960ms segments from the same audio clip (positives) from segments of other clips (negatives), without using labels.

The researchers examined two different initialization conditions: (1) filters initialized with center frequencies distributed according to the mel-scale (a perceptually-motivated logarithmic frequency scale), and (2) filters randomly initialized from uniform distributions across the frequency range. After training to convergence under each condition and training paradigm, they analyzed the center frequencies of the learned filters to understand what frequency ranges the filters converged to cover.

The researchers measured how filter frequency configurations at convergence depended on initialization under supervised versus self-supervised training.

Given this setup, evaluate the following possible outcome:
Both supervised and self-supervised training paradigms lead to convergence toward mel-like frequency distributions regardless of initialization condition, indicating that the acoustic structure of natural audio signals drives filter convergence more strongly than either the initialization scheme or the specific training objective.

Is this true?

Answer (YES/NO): NO